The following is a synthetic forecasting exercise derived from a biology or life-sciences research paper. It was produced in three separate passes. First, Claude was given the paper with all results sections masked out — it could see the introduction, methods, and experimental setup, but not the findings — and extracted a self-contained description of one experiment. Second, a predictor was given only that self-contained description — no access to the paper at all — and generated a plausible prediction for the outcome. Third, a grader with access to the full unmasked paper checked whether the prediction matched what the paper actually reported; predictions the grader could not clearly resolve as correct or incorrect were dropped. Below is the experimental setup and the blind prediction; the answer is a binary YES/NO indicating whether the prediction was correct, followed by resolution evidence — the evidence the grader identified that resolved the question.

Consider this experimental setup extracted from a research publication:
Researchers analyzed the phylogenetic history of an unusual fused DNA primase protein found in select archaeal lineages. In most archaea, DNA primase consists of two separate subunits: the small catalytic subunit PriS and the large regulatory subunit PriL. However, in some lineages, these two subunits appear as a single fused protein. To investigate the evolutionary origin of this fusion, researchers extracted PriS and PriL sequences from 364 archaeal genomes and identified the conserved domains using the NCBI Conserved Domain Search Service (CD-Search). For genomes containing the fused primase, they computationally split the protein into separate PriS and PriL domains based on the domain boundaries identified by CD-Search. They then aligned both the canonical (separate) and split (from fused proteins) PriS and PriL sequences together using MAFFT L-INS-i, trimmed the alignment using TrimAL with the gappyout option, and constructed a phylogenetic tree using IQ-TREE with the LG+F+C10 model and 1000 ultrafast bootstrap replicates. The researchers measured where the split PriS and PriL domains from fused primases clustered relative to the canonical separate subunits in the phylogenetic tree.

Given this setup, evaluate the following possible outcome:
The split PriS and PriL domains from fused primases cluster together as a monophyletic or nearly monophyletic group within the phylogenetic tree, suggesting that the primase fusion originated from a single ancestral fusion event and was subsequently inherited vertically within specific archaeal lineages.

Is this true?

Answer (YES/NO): YES